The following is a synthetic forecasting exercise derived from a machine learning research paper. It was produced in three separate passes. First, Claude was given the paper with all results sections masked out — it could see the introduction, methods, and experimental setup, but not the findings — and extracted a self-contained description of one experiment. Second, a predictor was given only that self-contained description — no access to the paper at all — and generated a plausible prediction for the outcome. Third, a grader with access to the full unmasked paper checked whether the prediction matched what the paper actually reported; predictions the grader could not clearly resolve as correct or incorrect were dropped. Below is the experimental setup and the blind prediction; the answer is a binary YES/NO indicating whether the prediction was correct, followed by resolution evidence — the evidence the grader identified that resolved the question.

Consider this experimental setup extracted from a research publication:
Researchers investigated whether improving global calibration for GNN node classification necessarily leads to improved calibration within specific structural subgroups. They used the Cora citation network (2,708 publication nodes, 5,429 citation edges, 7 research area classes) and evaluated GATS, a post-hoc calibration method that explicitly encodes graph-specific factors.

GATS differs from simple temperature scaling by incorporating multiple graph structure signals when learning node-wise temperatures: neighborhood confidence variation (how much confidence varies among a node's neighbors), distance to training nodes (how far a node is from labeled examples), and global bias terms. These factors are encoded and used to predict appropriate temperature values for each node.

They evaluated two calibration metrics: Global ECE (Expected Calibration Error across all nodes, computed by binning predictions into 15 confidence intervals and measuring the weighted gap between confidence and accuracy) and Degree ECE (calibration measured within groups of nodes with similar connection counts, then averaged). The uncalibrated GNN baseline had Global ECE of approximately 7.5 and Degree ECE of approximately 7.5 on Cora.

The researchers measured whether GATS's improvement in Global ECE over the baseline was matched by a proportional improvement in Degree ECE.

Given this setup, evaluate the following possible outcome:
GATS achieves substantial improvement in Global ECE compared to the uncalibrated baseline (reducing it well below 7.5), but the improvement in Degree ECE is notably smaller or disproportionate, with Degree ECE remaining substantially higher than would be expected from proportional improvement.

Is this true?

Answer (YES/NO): YES